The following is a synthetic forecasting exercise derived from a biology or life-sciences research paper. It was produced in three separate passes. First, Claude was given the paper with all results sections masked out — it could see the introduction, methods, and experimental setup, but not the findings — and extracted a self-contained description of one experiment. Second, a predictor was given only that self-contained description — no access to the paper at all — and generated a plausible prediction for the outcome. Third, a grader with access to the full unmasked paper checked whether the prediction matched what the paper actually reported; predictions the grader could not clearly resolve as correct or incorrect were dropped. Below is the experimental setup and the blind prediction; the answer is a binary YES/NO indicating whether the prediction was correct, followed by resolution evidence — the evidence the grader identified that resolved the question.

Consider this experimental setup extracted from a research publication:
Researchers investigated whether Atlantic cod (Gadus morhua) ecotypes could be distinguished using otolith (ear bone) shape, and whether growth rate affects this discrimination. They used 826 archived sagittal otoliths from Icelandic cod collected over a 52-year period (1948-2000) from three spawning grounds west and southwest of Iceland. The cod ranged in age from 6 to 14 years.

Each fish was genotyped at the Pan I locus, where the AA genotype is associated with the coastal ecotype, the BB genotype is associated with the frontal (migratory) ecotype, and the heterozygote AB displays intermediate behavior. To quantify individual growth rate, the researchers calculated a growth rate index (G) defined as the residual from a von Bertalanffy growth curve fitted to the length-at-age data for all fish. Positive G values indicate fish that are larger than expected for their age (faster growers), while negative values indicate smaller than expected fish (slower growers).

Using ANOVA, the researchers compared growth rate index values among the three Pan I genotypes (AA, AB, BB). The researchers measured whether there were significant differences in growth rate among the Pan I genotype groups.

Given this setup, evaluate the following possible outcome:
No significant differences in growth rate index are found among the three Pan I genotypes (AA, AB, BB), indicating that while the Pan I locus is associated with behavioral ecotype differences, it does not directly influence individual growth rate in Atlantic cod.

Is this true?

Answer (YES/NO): NO